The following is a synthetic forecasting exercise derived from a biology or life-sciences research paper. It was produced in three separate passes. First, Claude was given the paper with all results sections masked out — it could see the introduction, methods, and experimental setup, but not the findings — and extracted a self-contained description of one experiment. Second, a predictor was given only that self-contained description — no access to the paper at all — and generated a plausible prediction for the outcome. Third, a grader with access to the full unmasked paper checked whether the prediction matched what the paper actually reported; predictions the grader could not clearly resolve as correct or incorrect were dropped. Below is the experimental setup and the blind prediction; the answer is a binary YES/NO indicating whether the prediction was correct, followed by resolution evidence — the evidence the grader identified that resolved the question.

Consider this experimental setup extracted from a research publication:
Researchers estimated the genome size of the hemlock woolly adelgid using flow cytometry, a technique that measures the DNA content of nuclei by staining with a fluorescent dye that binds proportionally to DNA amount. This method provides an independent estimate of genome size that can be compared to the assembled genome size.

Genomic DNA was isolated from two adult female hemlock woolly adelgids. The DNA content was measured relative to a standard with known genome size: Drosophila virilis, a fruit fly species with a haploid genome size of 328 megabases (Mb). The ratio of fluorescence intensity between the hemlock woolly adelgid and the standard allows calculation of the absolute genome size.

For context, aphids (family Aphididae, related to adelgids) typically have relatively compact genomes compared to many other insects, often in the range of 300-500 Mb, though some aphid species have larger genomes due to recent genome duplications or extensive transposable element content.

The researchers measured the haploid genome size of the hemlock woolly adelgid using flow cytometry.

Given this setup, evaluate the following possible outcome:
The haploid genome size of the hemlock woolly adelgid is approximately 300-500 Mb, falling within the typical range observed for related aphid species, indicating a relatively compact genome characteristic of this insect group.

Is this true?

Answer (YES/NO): NO